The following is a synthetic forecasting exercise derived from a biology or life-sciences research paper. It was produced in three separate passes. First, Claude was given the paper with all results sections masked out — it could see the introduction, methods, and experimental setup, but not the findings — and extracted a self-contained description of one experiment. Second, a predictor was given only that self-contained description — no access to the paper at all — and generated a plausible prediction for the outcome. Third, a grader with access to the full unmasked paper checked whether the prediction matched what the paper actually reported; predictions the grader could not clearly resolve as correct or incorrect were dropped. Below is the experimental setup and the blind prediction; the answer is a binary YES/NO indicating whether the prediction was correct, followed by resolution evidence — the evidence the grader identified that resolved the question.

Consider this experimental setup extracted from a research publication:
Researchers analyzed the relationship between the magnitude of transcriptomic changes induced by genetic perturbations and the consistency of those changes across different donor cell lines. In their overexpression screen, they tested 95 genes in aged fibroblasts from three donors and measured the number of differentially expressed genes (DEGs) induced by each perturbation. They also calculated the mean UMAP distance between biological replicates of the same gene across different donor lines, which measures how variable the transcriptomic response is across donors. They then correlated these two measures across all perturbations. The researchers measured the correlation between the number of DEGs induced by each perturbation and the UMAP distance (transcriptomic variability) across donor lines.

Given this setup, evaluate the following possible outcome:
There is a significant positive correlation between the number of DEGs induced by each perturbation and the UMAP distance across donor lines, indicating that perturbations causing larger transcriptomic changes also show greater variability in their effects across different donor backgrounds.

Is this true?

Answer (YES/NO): NO